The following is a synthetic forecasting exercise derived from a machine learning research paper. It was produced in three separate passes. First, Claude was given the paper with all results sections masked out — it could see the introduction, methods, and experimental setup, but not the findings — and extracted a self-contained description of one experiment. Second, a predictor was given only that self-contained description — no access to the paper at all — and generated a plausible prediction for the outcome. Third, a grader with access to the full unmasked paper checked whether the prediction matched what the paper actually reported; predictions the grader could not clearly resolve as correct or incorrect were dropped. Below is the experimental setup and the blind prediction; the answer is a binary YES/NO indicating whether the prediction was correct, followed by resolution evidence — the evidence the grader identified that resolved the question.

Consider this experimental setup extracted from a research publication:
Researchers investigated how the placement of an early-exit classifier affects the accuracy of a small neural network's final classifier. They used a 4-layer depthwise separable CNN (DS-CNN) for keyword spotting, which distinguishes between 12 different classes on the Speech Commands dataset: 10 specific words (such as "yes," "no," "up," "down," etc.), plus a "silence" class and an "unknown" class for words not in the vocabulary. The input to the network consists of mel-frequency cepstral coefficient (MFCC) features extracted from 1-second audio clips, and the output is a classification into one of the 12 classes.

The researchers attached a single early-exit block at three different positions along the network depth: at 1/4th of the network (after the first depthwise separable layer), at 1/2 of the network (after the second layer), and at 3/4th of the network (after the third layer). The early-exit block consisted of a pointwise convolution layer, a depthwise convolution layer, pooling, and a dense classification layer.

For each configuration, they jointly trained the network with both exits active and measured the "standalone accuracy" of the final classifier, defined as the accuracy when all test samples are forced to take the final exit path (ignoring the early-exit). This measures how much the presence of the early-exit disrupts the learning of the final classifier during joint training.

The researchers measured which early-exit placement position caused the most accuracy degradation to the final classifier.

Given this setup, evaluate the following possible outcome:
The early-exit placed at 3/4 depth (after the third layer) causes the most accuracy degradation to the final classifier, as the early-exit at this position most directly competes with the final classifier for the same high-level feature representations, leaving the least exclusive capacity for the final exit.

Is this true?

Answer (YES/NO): NO